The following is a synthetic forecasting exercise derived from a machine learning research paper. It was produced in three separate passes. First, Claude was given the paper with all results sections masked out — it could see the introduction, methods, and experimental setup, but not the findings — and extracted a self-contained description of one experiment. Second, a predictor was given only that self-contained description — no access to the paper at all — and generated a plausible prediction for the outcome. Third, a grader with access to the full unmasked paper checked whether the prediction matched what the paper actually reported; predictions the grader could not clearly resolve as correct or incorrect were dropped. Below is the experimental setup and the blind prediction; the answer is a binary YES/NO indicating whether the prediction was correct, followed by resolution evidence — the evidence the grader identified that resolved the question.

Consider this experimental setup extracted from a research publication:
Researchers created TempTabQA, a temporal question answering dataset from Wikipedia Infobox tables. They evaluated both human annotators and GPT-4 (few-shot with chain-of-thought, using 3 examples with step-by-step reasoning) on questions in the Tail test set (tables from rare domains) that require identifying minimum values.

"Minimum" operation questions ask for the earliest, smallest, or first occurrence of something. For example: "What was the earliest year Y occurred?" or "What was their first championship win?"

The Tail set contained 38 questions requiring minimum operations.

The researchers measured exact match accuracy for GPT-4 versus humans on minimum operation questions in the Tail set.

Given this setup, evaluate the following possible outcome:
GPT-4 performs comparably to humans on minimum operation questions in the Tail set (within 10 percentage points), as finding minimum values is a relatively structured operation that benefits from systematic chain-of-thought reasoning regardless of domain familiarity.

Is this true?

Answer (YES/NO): NO